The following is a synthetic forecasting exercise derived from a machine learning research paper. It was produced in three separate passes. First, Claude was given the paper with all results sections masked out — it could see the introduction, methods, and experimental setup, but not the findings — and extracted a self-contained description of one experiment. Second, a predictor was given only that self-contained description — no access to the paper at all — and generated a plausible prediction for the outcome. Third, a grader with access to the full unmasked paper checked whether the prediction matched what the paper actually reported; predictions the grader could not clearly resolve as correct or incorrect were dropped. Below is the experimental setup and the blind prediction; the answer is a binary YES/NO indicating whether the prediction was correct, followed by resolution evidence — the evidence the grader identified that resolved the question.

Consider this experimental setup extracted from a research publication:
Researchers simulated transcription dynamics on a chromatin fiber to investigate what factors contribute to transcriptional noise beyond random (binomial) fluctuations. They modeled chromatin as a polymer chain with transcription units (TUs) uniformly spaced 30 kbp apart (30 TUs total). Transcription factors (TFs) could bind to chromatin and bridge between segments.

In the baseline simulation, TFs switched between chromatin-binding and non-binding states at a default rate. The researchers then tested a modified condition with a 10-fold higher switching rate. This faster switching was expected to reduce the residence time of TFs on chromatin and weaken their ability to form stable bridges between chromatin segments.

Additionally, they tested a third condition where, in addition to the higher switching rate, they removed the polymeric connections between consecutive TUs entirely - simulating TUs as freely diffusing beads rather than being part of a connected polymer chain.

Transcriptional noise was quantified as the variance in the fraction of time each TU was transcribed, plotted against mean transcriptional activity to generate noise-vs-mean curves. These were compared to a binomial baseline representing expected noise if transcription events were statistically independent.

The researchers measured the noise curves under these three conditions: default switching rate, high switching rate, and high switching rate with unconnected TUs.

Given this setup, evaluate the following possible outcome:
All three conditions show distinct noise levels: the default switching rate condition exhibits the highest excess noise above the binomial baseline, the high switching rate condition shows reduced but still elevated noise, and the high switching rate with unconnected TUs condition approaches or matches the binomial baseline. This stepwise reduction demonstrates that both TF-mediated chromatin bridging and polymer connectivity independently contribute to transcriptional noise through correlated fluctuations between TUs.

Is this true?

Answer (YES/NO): YES